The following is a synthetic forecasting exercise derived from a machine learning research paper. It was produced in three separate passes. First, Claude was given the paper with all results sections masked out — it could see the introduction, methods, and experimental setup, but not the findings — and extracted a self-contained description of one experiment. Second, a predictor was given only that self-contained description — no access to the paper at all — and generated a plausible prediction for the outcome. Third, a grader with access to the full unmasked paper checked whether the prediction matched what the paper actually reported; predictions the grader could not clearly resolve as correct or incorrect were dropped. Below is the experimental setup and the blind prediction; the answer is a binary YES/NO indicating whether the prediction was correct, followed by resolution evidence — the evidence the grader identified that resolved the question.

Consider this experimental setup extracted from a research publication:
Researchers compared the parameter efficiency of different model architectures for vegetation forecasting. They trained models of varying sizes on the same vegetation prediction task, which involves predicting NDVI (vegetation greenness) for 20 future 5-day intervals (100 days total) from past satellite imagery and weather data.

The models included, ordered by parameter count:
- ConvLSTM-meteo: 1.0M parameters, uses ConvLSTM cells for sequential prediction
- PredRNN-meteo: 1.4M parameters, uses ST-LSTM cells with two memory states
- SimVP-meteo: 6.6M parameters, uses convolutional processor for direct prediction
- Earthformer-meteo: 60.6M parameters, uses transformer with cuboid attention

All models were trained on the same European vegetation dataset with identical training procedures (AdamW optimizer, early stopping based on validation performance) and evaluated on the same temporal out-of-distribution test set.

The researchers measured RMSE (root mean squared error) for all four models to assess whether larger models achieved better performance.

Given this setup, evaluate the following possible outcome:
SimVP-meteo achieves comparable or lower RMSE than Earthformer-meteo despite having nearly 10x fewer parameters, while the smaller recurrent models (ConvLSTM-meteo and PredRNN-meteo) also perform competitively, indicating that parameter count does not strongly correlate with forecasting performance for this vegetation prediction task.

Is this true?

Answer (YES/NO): YES